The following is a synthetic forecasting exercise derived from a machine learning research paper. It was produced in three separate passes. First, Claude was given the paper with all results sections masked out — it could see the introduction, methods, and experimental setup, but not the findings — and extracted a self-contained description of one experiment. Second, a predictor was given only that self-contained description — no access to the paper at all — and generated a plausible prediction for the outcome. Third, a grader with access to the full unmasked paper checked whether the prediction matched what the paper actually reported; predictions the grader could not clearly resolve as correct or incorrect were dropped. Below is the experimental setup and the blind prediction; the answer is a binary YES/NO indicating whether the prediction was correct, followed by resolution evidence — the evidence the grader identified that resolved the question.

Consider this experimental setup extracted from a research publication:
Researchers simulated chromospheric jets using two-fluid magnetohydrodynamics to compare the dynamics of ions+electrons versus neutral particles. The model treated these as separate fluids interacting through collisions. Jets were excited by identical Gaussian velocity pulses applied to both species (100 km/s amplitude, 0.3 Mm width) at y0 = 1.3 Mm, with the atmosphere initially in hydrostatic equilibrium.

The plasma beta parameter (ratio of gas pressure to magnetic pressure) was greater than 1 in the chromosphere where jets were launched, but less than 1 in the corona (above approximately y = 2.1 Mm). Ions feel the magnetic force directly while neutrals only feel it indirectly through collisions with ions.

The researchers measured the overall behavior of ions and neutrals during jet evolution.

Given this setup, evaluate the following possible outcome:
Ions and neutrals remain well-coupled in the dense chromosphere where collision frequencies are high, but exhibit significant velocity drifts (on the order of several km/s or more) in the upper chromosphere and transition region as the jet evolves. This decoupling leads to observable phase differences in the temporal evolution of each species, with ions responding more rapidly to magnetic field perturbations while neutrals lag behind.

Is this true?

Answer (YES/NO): NO